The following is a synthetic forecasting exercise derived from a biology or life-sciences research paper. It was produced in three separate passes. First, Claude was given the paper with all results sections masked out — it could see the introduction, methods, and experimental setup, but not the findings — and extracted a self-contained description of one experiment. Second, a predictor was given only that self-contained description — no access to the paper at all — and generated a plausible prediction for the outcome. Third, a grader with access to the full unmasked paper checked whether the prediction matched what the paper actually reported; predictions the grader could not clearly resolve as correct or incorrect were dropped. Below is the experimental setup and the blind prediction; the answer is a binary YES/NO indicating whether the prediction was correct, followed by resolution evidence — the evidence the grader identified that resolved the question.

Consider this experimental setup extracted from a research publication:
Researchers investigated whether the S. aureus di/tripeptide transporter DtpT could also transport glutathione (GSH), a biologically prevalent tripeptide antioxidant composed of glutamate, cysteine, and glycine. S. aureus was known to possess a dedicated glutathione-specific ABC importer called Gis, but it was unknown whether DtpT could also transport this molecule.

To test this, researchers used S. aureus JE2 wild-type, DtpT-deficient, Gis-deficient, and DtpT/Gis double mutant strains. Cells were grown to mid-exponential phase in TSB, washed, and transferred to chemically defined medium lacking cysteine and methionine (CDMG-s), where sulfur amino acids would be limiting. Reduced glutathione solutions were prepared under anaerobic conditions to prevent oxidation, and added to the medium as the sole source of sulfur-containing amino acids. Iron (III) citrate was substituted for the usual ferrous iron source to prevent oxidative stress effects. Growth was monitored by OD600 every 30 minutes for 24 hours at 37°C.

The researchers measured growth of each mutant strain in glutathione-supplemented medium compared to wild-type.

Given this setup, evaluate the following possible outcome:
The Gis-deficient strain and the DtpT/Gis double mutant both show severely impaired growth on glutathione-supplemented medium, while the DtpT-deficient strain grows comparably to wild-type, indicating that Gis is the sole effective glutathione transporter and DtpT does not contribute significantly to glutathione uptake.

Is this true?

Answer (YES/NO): NO